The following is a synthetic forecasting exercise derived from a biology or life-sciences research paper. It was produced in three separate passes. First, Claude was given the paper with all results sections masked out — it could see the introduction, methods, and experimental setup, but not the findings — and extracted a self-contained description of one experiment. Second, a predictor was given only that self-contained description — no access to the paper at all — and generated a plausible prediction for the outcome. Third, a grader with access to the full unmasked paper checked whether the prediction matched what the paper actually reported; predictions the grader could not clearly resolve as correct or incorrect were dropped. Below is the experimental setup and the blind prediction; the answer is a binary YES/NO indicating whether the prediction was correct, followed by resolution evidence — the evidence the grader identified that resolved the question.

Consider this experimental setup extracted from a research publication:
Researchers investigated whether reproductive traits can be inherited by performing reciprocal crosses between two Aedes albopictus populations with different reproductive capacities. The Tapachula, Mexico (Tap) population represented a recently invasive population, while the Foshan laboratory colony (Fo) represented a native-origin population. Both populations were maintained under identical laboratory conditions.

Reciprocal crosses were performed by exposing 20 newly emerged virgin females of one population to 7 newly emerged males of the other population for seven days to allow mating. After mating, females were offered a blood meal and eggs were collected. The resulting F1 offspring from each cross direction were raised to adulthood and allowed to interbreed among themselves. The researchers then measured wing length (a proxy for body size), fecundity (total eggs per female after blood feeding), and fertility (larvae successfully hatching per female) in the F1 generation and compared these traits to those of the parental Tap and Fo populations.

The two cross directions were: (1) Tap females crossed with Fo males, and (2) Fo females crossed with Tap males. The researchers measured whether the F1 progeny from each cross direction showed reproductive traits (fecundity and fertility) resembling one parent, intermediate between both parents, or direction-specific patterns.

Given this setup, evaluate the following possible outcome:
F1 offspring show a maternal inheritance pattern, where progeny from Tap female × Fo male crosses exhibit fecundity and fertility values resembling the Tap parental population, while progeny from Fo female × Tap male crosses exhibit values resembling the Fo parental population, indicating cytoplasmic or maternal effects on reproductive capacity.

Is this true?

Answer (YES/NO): NO